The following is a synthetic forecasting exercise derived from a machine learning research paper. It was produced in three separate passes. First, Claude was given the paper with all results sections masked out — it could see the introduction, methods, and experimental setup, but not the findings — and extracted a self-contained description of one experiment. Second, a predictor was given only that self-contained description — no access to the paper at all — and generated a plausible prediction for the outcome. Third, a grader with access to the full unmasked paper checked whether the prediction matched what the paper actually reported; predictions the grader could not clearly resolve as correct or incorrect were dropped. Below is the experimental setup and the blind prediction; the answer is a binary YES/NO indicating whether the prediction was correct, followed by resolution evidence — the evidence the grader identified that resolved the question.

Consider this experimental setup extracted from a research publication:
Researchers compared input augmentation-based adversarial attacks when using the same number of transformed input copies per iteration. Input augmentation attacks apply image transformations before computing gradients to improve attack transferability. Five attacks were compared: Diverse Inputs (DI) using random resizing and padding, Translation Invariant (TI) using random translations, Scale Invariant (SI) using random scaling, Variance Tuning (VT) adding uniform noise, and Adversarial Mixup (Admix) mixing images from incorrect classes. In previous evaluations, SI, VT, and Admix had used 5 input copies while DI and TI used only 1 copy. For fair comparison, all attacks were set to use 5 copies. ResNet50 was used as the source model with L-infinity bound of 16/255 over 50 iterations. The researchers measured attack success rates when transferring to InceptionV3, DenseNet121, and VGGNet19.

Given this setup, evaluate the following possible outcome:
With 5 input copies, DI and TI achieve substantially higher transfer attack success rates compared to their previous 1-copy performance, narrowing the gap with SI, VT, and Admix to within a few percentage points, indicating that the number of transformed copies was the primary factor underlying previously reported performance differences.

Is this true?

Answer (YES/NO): NO